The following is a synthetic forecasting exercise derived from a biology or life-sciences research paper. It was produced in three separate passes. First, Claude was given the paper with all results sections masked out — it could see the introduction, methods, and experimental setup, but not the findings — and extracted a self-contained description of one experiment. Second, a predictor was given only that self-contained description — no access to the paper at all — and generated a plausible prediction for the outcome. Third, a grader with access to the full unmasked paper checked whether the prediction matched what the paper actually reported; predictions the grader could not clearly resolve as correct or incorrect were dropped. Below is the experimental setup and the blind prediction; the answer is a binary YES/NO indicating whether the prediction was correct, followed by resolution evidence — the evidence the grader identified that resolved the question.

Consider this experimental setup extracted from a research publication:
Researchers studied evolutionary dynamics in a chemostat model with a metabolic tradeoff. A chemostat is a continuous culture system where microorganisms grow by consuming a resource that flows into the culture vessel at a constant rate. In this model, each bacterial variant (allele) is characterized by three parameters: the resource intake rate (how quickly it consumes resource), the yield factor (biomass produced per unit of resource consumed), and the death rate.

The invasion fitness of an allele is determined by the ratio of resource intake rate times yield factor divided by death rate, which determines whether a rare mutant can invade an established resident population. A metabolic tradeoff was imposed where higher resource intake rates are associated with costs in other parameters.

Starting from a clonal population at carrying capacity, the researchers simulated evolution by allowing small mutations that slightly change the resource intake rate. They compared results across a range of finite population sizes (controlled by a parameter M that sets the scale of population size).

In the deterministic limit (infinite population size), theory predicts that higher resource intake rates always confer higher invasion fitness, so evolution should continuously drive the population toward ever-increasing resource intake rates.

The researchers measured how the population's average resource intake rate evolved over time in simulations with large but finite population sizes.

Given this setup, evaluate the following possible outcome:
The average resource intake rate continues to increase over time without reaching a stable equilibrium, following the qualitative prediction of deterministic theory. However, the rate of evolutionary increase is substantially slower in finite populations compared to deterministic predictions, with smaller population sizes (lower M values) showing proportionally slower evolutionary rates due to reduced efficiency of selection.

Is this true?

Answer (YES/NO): NO